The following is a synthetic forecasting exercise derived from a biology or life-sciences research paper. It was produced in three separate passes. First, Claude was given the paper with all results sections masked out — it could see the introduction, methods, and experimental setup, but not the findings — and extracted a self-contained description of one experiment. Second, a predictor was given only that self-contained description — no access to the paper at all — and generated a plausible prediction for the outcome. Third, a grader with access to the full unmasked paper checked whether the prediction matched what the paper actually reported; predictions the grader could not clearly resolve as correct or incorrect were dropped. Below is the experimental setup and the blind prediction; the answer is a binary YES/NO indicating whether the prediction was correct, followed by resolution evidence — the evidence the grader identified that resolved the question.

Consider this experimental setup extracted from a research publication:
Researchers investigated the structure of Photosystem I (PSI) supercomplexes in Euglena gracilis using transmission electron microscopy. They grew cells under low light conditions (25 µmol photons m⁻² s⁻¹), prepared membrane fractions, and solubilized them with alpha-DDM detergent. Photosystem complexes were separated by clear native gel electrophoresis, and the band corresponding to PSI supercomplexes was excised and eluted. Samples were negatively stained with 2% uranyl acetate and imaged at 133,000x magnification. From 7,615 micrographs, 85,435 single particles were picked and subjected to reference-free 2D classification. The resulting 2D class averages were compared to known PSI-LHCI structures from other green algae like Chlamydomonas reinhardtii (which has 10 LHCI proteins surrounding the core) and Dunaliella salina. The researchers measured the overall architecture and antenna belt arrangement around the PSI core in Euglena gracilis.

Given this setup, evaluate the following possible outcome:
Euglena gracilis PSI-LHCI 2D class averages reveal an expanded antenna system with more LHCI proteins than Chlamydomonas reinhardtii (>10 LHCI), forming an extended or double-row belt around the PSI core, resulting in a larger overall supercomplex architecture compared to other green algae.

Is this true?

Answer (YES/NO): YES